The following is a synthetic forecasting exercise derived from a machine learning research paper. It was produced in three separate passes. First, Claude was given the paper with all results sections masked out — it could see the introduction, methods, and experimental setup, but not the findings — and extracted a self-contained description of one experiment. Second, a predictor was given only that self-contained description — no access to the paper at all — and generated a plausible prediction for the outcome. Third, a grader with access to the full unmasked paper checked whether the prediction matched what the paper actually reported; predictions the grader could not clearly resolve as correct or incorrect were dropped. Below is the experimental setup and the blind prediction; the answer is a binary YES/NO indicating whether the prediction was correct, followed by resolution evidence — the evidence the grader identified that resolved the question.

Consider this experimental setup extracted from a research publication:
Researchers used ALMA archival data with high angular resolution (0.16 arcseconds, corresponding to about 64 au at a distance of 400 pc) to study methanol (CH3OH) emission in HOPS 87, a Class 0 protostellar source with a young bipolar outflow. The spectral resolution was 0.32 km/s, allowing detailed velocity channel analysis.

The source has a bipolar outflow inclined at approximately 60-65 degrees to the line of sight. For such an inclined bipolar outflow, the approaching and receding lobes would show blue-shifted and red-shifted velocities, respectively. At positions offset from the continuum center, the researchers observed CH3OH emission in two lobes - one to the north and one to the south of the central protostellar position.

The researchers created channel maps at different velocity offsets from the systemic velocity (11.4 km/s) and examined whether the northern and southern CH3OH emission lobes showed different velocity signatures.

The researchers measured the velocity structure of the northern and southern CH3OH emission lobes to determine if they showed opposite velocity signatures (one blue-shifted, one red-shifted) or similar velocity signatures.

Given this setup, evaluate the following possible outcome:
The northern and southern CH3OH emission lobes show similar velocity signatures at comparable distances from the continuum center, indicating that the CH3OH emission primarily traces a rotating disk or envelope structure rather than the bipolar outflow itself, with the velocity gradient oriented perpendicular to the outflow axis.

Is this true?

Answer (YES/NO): NO